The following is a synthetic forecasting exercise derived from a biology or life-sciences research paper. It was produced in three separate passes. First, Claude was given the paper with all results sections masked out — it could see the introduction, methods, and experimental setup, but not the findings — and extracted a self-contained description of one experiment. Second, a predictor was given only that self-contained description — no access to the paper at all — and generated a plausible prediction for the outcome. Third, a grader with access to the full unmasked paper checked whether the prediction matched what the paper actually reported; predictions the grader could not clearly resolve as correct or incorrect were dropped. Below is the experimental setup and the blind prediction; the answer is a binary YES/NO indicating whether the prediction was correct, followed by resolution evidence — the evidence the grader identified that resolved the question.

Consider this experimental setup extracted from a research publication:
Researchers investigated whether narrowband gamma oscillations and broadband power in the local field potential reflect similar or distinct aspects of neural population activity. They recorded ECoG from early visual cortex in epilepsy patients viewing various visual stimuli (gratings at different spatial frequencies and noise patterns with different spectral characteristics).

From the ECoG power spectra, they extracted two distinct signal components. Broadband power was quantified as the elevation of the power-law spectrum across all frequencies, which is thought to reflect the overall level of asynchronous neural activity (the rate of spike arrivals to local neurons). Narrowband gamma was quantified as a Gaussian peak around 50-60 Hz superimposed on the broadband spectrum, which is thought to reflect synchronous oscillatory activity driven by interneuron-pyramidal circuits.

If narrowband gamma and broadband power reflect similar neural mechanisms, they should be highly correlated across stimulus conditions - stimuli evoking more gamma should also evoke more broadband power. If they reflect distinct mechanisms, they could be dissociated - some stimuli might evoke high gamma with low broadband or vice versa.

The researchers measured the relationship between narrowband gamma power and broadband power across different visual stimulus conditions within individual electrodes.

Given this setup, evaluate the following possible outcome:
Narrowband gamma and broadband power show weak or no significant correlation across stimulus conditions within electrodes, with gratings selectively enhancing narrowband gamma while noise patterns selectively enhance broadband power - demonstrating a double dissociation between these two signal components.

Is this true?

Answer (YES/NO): NO